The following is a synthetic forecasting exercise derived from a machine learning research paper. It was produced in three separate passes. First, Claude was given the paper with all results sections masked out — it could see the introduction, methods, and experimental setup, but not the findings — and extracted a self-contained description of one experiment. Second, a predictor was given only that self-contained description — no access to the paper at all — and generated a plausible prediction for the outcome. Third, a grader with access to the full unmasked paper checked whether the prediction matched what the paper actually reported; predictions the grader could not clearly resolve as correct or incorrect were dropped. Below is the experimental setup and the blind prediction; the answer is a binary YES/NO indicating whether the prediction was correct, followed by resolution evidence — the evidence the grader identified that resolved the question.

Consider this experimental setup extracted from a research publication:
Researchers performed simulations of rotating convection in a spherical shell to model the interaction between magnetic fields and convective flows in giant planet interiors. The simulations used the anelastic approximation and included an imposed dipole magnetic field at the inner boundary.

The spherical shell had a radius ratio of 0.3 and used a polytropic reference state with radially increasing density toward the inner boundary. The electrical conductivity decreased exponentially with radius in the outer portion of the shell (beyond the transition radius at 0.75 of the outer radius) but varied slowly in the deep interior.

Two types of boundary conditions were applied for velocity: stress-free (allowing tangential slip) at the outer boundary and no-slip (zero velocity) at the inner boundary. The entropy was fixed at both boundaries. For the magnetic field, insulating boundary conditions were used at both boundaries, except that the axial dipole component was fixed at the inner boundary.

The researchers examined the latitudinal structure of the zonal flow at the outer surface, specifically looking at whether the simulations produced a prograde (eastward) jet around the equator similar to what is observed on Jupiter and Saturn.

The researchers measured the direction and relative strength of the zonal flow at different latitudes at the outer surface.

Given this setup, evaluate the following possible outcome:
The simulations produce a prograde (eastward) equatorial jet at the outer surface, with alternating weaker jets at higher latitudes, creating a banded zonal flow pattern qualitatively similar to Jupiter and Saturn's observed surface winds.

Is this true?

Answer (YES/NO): YES